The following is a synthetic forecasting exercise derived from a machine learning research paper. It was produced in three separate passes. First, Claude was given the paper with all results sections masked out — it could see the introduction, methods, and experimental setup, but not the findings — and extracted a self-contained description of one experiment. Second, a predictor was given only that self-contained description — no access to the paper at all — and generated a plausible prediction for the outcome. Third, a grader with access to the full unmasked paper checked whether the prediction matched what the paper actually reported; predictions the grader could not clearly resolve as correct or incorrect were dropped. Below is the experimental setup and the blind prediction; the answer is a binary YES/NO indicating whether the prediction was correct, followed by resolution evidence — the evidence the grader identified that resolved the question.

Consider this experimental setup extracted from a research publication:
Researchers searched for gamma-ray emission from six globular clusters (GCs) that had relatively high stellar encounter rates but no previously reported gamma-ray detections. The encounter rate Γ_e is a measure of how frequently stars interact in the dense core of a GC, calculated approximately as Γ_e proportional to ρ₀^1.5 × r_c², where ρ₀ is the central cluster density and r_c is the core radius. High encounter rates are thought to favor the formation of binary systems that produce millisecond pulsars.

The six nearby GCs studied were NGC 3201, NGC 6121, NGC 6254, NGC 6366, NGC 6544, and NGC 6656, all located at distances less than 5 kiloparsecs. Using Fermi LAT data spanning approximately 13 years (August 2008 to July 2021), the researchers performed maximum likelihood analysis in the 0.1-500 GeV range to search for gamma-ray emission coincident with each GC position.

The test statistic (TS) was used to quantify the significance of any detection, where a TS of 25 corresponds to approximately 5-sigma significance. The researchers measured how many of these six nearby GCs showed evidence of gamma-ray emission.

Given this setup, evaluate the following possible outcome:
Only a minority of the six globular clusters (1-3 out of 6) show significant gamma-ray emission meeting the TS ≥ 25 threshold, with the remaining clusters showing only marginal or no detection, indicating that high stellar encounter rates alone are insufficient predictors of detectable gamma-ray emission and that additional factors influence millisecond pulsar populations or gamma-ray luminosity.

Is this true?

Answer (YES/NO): YES